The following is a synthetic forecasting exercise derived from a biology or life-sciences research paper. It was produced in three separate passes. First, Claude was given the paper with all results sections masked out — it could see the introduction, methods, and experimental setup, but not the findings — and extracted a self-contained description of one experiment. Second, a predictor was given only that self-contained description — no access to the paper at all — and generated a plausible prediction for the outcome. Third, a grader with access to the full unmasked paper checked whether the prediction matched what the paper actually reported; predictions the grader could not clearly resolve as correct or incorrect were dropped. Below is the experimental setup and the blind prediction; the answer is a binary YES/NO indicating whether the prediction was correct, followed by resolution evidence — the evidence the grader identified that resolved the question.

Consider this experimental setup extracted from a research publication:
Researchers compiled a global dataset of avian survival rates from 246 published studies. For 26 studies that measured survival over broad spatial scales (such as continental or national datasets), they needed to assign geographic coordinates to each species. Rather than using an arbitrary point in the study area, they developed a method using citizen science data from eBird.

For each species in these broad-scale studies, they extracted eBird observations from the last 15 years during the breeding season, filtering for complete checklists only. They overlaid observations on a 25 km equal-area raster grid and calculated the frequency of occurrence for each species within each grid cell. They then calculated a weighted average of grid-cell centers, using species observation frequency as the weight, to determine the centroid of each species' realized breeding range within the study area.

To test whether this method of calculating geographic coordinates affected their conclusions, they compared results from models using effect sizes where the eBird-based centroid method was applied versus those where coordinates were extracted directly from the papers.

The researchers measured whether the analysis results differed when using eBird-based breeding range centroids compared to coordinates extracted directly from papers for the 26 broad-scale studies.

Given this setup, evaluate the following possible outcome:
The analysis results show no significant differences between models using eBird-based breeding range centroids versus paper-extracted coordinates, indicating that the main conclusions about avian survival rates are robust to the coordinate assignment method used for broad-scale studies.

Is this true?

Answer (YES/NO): YES